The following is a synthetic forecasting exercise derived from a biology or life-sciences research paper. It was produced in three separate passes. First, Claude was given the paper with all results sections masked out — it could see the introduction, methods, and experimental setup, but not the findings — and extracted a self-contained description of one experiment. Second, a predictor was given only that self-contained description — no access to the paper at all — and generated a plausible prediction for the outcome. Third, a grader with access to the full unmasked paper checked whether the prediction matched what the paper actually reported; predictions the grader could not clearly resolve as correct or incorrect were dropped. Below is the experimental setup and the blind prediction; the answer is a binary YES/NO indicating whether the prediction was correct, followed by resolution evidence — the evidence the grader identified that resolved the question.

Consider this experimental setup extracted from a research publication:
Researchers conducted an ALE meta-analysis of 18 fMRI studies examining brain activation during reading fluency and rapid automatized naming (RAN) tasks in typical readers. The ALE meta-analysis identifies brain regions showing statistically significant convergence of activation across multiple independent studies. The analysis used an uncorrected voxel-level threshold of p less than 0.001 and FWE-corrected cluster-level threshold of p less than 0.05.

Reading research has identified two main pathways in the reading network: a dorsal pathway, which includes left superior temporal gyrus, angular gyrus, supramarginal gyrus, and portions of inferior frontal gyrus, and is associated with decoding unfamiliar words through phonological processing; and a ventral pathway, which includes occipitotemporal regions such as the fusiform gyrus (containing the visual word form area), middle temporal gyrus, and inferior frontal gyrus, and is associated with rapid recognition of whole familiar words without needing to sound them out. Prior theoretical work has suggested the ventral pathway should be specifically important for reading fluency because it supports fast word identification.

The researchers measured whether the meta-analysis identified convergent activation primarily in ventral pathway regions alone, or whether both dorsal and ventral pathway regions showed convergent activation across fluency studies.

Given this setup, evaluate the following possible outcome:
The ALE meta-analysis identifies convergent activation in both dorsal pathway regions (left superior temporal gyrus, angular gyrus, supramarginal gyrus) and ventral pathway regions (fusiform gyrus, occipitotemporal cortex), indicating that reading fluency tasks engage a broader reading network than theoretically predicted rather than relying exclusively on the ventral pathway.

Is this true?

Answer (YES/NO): YES